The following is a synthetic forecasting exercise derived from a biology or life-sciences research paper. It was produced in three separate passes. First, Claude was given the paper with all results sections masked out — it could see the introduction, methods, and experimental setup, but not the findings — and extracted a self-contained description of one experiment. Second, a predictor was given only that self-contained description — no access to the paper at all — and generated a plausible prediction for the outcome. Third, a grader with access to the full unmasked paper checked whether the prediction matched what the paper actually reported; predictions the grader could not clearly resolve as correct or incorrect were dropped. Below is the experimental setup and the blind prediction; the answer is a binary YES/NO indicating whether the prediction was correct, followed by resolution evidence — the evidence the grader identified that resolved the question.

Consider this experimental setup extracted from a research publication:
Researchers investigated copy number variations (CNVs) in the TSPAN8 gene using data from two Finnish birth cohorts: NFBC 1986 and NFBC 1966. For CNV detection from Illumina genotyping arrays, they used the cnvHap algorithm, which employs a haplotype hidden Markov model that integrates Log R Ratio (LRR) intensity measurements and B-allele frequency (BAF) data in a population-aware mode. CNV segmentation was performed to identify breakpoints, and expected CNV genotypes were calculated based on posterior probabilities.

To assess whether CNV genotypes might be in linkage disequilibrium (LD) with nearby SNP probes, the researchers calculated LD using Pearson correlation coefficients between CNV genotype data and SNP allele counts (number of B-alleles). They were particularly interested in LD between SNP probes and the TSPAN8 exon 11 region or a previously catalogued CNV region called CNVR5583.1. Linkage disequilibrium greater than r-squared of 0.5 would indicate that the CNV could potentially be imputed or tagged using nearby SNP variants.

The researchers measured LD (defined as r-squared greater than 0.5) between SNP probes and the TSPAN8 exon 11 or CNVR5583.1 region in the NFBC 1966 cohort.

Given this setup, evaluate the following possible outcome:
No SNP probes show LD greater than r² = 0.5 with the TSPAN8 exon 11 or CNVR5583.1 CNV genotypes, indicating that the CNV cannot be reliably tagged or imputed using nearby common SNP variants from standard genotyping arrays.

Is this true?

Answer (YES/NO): YES